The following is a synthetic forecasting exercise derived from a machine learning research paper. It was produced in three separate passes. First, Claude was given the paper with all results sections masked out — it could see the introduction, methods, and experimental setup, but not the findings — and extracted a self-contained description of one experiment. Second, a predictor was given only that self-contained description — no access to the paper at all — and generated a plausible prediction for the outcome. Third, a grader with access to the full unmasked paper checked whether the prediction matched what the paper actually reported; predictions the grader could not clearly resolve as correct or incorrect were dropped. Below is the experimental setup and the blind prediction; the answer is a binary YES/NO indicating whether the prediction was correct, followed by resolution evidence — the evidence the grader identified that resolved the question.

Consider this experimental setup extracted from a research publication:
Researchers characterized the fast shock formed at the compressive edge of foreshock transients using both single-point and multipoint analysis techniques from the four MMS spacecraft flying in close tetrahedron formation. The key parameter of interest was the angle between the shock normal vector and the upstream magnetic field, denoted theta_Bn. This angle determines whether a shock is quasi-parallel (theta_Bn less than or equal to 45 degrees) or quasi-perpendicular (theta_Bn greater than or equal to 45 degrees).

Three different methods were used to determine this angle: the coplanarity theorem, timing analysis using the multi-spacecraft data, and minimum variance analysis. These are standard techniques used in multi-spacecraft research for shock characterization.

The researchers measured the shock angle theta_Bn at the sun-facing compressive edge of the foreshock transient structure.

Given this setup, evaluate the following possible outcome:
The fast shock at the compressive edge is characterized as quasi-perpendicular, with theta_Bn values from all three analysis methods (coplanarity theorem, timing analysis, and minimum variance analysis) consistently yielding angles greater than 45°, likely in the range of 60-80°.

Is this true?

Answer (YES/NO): YES